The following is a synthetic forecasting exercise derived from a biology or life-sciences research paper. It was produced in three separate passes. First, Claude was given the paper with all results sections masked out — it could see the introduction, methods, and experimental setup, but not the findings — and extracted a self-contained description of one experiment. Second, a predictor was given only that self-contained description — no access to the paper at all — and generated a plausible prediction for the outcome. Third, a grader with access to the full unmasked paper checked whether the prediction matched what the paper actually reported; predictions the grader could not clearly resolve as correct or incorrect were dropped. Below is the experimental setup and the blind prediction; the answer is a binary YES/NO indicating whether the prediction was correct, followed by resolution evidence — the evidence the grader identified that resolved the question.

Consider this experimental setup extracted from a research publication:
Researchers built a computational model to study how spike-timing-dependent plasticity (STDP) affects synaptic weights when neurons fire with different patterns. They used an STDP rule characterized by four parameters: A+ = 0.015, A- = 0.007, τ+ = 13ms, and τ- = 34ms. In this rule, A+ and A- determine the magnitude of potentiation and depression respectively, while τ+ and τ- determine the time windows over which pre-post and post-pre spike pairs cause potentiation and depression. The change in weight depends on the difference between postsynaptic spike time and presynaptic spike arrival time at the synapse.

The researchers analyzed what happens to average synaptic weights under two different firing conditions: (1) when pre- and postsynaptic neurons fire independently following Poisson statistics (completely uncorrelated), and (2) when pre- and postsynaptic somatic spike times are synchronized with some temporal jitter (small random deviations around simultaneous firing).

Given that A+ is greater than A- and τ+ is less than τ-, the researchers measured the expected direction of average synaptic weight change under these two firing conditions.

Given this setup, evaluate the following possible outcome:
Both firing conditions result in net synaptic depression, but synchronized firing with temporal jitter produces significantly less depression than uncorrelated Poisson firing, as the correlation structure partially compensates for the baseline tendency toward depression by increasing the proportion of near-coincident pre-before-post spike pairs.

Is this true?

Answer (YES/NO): NO